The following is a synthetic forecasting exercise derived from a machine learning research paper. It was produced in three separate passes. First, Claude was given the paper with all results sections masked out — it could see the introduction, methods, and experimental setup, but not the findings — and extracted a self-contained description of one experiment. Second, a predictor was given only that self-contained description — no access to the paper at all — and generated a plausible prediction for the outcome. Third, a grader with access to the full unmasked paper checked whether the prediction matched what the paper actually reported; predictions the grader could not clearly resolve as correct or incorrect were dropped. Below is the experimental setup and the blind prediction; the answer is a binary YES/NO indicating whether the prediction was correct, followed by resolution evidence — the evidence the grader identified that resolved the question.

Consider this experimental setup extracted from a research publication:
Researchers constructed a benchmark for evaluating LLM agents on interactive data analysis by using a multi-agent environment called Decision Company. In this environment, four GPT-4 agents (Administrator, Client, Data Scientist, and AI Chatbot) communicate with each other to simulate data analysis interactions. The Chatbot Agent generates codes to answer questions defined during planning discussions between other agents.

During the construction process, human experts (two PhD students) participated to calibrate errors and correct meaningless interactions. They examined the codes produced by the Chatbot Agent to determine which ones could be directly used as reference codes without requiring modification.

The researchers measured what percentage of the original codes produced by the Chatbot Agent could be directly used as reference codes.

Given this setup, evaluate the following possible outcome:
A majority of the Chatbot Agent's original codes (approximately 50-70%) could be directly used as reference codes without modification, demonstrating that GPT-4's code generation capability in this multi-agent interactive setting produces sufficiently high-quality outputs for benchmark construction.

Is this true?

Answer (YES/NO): NO